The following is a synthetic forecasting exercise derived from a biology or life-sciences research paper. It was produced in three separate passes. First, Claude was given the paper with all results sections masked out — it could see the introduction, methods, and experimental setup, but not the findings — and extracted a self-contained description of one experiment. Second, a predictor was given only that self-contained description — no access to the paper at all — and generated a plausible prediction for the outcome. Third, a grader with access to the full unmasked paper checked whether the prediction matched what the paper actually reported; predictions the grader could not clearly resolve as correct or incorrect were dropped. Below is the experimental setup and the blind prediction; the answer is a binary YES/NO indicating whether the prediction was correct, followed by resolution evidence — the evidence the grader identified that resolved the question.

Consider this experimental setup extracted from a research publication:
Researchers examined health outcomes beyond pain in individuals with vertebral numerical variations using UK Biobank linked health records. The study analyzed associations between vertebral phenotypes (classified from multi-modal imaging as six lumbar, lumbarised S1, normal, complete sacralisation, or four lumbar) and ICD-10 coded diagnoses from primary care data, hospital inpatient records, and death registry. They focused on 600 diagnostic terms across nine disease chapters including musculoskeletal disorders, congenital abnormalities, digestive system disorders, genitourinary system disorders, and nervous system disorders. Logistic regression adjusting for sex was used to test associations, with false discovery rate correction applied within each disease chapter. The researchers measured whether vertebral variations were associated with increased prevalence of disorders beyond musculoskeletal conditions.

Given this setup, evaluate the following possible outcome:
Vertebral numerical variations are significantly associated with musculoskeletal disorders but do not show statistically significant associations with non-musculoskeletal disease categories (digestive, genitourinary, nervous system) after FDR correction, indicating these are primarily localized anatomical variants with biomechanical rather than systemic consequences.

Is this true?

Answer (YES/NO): NO